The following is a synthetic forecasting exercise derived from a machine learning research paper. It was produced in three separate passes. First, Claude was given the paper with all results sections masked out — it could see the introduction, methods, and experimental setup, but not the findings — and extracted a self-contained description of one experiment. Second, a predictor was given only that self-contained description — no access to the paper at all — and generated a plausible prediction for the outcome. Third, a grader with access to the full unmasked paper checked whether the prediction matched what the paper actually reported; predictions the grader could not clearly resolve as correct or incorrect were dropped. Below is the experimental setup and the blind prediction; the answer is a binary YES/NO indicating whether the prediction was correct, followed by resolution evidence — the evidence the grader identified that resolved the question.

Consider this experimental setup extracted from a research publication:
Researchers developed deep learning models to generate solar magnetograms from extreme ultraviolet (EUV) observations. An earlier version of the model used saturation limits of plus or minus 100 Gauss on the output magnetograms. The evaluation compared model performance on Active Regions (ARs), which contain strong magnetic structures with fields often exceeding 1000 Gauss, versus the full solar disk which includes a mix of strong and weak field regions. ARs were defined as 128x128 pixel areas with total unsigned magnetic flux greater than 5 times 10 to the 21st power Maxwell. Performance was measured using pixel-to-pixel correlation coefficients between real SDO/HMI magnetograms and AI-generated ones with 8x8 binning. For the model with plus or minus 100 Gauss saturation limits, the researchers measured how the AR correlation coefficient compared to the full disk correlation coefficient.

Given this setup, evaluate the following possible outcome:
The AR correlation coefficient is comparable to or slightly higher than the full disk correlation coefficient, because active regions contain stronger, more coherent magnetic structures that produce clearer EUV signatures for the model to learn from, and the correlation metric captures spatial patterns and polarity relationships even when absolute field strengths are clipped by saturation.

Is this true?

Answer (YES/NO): NO